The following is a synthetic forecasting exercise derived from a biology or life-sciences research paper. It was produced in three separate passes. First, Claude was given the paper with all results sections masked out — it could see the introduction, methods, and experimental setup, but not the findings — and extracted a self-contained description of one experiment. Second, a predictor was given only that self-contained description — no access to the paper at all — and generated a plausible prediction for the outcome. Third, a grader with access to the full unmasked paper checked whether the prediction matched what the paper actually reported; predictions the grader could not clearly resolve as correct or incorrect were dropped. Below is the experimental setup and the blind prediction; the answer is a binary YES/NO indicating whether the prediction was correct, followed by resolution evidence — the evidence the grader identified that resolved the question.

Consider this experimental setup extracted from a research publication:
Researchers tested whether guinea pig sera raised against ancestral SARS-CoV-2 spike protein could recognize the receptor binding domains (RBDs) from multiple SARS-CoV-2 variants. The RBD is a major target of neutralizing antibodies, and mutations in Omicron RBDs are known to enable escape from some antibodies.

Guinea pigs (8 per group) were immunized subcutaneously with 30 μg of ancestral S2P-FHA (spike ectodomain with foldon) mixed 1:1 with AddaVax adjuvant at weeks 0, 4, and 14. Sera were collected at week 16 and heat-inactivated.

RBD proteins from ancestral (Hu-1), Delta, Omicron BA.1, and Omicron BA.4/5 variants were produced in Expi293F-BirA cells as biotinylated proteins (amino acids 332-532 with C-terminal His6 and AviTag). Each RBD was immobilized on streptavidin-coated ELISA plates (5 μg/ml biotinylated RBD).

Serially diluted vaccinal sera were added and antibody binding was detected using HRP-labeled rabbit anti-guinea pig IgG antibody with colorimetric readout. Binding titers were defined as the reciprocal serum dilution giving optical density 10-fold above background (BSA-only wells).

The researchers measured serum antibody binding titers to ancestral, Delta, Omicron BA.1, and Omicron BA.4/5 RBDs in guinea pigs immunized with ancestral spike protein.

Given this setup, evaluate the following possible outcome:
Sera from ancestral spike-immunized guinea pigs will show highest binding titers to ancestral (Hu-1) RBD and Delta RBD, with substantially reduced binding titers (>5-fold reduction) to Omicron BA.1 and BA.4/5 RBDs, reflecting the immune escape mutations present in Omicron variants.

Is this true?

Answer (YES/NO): NO